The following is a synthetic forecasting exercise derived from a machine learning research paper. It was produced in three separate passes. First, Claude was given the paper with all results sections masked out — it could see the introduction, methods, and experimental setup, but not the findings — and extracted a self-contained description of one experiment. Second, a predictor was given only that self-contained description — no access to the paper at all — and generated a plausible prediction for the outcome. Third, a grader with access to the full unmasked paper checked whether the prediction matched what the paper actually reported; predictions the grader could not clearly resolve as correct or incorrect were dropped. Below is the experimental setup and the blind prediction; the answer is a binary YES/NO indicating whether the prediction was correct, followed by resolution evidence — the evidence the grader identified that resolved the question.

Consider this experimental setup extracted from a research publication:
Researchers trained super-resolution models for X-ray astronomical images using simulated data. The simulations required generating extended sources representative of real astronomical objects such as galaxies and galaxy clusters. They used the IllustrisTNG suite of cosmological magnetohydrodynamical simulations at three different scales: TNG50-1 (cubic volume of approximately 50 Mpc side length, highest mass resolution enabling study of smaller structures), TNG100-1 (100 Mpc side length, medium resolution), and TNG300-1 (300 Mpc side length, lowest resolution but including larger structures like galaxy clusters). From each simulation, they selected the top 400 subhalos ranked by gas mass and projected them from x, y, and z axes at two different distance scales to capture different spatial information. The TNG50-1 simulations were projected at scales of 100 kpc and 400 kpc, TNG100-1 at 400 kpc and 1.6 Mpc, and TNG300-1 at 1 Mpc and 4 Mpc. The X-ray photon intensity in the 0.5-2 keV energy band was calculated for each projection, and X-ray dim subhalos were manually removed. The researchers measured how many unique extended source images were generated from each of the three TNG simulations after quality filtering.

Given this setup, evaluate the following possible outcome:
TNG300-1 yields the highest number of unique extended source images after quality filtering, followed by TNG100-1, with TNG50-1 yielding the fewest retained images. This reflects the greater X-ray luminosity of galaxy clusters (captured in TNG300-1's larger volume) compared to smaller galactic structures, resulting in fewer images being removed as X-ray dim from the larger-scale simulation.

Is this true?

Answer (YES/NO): YES